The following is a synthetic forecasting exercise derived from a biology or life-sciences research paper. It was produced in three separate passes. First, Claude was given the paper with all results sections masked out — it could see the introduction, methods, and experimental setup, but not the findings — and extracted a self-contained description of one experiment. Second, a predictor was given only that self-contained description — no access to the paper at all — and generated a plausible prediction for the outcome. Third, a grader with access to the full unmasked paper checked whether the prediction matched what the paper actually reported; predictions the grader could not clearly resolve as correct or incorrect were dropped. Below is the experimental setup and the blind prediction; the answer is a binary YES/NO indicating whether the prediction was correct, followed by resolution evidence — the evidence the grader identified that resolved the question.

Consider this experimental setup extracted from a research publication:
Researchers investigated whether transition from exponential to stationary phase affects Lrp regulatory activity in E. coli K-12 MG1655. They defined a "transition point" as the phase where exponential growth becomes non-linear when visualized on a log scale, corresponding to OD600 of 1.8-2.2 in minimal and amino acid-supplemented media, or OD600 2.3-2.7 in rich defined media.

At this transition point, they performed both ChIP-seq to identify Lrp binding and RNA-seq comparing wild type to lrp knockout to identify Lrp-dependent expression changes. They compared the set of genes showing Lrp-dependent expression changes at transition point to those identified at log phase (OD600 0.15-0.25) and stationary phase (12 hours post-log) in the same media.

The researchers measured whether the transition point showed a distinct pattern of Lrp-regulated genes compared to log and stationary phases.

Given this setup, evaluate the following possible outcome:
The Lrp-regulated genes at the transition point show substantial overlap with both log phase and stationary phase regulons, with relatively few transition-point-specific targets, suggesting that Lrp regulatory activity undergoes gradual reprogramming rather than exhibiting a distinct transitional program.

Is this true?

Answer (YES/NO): NO